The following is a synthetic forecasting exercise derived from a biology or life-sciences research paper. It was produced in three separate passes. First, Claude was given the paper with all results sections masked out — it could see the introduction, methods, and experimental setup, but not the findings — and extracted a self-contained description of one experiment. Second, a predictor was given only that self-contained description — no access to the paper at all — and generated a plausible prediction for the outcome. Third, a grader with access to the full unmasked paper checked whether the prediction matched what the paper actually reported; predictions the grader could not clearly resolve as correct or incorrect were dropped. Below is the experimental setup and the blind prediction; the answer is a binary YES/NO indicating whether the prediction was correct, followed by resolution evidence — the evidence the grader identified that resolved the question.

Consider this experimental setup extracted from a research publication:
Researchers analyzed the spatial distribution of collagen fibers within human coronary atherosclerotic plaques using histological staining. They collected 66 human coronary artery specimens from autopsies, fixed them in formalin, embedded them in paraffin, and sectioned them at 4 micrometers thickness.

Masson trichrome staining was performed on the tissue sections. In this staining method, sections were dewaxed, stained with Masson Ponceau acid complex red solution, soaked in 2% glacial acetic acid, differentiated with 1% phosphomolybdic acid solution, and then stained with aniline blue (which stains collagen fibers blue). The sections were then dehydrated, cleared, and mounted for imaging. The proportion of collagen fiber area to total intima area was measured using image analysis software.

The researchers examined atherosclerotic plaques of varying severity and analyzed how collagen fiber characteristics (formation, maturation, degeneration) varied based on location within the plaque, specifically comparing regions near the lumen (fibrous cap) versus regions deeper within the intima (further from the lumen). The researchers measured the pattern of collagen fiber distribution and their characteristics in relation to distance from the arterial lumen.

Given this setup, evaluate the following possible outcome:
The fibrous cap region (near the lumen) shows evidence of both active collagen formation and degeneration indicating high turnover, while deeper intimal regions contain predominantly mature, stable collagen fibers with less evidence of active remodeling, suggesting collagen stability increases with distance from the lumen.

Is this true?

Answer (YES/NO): NO